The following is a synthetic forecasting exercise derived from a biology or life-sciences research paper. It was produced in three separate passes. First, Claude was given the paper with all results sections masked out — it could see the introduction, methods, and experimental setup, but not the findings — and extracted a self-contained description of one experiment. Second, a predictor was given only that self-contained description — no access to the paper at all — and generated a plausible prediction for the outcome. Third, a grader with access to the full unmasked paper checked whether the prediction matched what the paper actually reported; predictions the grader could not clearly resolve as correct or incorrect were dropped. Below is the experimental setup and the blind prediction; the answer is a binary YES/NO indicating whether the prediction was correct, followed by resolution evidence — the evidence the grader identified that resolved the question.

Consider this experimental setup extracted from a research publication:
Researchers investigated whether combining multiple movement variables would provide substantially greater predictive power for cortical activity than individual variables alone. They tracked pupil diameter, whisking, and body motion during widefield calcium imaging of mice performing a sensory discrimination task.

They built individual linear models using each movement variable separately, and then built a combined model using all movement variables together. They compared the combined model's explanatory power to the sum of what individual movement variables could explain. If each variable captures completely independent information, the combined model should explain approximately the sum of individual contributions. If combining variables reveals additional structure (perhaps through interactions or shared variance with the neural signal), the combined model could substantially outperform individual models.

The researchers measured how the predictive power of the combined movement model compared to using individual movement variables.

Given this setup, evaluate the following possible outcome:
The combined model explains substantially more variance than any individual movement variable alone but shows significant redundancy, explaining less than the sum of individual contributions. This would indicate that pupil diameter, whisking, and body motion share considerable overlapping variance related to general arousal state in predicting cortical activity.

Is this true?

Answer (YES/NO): NO